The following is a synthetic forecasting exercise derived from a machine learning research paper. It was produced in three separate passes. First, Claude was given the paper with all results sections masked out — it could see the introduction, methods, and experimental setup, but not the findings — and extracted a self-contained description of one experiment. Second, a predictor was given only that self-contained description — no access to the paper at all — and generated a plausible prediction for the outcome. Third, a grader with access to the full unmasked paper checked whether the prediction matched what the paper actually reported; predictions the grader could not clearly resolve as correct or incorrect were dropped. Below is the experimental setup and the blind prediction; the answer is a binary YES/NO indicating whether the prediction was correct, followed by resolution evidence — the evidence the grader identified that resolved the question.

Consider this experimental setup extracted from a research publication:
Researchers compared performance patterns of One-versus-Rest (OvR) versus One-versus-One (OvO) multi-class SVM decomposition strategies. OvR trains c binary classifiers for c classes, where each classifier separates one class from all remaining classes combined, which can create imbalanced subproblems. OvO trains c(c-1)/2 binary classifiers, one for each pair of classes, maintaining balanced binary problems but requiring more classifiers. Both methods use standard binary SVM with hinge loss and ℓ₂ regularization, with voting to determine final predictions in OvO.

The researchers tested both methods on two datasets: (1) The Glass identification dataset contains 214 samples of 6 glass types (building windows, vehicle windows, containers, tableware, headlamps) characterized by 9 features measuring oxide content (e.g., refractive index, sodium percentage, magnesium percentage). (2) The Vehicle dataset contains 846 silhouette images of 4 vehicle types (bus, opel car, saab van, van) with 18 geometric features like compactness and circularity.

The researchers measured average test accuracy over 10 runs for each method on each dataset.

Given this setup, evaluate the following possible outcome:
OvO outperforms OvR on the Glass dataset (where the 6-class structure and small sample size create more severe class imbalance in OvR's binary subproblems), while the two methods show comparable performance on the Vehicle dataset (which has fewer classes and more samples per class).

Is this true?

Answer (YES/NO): NO